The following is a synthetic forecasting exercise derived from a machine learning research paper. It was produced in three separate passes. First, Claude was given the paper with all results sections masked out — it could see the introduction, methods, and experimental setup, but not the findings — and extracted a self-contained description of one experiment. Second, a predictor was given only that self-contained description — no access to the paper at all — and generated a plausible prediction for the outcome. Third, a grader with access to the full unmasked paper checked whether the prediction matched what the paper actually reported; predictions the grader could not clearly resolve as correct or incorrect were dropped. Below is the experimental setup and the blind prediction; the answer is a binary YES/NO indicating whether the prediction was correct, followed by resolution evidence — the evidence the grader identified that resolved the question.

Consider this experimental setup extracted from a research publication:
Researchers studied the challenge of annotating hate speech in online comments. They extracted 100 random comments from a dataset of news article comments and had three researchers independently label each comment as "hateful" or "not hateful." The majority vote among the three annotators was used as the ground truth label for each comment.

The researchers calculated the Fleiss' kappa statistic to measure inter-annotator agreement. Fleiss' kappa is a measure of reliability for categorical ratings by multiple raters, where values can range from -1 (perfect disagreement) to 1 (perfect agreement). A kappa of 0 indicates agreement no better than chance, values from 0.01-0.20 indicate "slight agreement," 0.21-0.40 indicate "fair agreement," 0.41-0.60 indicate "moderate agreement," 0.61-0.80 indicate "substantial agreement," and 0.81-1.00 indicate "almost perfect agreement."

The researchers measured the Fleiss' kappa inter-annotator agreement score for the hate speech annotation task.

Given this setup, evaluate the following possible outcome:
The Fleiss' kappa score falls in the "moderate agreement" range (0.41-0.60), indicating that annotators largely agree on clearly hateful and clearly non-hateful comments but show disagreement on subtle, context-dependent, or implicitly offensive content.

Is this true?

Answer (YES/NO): NO